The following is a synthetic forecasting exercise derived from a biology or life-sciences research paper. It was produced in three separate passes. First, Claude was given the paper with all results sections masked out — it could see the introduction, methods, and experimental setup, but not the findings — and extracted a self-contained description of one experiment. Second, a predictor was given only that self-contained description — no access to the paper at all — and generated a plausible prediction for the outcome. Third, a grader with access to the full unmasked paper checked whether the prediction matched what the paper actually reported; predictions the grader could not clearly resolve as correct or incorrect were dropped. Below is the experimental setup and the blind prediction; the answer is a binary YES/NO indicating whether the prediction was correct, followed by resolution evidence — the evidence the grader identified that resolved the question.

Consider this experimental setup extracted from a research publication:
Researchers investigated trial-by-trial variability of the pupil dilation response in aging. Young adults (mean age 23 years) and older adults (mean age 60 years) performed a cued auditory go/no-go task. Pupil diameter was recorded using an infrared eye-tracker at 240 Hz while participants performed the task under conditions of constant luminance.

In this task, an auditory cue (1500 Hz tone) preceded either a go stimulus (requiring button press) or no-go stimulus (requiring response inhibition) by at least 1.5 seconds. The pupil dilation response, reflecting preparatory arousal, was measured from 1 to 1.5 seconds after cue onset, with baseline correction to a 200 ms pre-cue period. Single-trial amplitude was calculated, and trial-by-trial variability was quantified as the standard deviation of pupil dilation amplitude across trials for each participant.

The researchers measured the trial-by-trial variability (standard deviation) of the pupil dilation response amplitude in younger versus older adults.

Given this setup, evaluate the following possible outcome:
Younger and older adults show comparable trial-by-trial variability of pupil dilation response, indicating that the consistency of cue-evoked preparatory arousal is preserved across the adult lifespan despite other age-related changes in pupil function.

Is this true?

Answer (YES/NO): NO